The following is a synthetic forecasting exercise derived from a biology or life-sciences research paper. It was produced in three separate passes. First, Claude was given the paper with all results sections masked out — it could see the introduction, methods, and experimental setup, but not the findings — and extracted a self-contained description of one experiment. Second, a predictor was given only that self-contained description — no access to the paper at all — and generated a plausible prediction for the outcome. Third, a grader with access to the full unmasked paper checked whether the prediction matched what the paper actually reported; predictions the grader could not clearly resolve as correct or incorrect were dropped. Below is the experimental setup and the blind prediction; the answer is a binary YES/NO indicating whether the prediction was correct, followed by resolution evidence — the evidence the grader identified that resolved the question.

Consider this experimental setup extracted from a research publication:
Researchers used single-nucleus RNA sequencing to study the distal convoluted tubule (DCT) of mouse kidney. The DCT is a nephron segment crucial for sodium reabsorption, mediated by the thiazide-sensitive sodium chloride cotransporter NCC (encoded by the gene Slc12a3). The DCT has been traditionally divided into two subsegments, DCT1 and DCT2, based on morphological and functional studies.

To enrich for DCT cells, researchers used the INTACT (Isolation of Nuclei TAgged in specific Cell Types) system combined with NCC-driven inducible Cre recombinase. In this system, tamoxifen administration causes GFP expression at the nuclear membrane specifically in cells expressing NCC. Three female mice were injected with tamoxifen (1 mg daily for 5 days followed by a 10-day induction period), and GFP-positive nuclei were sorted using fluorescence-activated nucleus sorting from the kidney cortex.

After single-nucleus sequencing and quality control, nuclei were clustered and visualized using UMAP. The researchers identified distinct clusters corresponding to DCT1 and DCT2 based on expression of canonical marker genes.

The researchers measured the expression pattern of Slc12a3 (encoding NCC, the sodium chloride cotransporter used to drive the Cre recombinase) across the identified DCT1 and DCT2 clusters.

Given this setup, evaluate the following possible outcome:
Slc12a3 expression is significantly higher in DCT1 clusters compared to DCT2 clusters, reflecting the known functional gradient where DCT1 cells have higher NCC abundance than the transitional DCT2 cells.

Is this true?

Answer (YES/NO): YES